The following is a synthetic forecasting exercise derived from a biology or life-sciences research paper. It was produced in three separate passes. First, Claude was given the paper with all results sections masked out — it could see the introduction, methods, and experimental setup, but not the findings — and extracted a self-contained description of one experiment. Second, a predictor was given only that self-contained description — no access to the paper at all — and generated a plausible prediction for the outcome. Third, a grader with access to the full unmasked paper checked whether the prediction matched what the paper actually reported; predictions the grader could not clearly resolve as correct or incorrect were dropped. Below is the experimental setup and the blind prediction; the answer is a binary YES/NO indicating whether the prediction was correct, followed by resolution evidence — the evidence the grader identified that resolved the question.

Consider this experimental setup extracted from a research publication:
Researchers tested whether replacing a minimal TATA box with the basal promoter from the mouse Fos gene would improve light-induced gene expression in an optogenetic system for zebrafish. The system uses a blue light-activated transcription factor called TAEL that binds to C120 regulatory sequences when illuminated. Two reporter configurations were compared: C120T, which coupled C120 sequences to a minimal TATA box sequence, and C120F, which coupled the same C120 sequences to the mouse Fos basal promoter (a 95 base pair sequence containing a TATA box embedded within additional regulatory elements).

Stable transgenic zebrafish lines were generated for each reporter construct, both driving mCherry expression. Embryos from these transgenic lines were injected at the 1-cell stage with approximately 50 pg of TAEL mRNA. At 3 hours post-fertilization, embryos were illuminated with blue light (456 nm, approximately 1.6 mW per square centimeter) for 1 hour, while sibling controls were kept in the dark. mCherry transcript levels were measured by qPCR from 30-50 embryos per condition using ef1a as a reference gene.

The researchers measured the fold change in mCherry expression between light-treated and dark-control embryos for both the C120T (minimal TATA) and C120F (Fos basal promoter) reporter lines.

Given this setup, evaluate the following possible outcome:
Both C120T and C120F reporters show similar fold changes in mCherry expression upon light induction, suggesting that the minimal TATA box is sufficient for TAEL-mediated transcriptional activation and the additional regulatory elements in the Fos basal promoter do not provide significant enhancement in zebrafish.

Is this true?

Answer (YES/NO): NO